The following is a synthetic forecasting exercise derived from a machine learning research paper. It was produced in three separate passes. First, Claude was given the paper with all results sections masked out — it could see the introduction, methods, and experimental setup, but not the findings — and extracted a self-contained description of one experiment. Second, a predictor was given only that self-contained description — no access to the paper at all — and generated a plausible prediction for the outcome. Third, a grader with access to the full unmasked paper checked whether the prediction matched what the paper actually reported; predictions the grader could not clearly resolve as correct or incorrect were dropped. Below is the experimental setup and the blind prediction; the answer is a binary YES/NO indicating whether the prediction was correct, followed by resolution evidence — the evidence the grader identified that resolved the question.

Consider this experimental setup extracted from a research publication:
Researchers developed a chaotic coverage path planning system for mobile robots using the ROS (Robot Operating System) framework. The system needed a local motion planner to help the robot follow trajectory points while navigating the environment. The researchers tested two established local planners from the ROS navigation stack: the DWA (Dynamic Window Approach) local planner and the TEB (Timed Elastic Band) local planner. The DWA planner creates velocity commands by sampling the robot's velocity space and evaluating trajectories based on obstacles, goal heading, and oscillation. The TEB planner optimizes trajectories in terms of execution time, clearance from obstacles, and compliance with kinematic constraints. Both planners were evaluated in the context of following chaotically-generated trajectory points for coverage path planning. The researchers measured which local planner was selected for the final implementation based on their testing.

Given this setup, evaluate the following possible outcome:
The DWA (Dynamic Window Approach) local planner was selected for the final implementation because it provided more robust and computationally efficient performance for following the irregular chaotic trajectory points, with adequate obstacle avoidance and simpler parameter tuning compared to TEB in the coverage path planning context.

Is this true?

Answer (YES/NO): NO